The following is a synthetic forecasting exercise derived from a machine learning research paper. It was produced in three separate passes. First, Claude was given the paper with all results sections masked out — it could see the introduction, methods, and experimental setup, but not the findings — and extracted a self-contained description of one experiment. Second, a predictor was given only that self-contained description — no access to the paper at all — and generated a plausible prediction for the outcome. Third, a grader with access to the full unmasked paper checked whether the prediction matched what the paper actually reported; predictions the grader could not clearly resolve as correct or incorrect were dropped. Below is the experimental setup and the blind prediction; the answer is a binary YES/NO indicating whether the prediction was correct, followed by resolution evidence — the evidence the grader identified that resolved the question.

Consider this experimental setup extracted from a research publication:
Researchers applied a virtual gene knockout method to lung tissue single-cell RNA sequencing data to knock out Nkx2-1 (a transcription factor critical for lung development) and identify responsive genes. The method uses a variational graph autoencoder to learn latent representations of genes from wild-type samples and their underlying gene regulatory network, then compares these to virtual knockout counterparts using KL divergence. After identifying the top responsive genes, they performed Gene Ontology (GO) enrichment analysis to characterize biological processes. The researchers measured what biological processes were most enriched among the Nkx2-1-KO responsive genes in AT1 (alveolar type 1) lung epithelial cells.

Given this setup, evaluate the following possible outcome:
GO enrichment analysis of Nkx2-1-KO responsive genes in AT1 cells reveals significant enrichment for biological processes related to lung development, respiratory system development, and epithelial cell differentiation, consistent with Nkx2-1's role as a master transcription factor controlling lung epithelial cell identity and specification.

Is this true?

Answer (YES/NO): NO